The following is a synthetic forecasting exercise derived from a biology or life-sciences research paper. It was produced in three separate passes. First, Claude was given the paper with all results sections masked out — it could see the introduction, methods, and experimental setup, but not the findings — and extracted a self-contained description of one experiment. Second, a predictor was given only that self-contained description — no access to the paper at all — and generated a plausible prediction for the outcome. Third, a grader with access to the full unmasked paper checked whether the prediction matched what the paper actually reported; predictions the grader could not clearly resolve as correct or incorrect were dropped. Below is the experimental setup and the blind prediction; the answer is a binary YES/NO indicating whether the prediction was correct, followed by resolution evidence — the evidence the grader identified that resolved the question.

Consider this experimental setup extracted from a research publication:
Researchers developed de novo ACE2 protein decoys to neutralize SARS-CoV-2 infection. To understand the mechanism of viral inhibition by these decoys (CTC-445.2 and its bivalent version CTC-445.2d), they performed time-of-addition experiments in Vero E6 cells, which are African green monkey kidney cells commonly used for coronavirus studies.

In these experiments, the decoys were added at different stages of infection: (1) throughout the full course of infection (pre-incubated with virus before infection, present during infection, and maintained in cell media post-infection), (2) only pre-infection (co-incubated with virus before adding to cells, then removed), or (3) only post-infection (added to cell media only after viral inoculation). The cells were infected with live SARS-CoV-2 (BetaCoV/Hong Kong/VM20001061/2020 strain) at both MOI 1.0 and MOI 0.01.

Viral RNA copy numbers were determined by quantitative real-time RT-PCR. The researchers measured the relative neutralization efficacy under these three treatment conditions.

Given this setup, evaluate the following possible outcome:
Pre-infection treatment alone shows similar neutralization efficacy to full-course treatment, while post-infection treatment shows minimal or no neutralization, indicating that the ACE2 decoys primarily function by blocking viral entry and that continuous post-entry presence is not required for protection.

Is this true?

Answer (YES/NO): NO